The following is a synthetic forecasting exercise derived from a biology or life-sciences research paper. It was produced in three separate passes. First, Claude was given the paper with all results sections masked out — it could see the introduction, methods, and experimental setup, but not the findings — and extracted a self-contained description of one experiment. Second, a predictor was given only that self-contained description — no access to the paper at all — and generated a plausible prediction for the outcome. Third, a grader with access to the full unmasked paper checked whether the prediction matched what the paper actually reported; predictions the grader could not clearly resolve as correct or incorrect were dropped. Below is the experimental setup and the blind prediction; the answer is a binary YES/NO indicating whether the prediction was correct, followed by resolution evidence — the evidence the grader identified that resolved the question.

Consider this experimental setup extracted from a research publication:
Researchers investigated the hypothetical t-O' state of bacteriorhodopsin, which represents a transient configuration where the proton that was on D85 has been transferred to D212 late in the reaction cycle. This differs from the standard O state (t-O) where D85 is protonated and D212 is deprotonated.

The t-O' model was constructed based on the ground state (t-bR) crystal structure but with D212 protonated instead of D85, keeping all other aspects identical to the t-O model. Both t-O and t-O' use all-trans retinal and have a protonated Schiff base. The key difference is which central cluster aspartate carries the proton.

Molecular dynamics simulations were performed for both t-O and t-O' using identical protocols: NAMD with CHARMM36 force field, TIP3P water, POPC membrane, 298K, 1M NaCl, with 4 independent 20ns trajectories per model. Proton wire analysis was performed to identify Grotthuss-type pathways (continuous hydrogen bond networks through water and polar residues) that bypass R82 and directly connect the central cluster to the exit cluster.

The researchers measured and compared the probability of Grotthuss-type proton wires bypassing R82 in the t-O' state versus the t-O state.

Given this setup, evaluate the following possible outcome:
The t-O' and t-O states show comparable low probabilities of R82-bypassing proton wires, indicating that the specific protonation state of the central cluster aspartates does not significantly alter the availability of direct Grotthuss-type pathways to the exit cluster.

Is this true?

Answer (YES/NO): NO